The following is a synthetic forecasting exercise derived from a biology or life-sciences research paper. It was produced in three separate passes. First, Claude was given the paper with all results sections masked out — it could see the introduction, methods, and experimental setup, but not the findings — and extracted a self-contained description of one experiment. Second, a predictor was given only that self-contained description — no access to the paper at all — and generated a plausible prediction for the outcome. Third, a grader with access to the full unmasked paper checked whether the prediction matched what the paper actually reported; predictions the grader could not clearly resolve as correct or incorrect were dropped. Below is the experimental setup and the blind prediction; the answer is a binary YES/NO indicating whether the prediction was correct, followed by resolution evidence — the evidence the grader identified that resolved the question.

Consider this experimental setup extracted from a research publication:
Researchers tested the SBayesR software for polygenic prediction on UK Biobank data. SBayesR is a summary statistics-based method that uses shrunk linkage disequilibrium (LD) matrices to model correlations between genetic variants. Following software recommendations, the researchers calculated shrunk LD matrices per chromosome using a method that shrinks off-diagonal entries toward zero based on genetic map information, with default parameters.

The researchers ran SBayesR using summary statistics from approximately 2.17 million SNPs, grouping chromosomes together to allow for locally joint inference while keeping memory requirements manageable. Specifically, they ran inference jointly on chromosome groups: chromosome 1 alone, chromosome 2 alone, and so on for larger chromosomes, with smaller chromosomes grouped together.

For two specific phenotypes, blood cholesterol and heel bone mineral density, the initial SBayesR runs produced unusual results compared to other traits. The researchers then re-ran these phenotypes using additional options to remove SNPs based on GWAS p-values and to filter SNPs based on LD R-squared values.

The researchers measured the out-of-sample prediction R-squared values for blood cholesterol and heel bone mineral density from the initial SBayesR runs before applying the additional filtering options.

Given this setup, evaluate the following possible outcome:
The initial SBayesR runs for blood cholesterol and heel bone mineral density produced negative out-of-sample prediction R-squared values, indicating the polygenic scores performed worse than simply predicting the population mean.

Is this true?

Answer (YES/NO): YES